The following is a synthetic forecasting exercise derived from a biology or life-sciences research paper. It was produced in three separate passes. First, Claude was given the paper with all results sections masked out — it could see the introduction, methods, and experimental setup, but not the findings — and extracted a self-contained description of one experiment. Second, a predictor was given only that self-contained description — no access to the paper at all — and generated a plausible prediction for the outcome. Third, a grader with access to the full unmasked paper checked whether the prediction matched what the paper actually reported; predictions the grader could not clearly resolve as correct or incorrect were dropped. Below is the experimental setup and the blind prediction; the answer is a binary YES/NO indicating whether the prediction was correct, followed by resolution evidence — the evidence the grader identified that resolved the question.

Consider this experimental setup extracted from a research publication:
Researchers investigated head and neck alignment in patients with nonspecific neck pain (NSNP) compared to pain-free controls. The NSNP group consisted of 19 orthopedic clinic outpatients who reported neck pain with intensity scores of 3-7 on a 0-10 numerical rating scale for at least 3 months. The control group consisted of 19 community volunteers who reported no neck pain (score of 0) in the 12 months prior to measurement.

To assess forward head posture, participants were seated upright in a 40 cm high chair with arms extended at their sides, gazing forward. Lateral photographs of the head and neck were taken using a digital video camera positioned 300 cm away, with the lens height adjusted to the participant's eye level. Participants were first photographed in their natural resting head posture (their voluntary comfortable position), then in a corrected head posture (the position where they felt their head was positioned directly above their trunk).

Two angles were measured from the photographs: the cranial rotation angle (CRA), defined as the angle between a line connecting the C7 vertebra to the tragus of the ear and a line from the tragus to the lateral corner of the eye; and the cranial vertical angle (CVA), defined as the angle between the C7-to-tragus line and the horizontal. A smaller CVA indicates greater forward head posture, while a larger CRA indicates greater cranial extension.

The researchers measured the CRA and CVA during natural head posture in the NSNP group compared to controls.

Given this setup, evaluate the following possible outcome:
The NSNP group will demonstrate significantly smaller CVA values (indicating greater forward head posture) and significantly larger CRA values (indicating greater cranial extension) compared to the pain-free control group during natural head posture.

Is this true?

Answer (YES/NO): NO